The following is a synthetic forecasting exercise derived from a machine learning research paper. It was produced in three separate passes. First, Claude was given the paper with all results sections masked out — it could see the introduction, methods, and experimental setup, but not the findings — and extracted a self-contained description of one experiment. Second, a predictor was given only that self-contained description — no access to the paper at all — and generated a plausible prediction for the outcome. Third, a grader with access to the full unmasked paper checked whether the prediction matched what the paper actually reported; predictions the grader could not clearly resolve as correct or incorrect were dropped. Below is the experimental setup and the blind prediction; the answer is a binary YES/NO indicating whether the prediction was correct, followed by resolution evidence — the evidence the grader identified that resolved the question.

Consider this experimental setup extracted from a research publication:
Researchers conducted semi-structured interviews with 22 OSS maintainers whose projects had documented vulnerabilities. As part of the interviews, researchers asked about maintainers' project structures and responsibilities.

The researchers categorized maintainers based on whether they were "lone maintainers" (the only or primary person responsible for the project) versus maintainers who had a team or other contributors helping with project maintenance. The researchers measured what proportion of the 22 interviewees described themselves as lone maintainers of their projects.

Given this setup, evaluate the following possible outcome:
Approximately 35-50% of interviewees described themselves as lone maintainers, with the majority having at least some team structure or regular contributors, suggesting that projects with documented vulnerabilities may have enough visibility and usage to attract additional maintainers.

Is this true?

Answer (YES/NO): NO